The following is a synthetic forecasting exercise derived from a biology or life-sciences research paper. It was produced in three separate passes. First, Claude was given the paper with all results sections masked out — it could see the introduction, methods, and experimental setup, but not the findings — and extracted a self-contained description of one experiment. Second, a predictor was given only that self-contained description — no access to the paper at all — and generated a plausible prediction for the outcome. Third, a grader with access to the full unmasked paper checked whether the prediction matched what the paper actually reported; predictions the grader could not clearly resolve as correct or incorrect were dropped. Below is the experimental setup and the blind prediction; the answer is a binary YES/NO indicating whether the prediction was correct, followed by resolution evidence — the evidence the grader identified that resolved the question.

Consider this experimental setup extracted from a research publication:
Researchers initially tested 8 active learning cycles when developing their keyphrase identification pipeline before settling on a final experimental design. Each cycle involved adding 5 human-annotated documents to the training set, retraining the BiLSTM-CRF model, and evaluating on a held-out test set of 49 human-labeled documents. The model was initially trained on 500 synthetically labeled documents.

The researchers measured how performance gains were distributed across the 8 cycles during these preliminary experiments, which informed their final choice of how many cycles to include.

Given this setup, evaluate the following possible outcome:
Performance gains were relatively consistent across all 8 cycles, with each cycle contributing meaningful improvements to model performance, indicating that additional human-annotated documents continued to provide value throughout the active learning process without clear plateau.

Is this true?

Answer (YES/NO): NO